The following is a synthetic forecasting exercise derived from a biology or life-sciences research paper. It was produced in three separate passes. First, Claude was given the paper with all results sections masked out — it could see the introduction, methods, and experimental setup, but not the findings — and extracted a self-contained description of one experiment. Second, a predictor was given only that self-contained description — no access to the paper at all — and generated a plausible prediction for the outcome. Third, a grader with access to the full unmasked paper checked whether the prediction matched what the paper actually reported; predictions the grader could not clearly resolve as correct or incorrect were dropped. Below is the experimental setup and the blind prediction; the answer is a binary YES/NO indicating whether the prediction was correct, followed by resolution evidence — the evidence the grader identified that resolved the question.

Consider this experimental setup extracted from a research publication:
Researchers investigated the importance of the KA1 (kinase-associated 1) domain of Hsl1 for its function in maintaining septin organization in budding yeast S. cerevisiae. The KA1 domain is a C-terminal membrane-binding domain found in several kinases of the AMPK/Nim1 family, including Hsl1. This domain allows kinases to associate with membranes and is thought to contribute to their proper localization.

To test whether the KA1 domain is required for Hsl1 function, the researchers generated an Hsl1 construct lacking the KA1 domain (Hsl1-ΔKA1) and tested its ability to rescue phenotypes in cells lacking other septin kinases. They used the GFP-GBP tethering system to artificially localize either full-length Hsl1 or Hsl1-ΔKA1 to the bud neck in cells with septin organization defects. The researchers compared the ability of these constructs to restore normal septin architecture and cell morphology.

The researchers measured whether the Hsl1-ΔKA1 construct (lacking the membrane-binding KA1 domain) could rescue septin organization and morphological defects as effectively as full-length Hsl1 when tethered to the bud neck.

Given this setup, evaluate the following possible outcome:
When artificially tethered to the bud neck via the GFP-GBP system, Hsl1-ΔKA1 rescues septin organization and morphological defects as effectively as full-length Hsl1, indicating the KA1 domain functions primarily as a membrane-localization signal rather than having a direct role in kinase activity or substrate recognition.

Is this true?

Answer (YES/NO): NO